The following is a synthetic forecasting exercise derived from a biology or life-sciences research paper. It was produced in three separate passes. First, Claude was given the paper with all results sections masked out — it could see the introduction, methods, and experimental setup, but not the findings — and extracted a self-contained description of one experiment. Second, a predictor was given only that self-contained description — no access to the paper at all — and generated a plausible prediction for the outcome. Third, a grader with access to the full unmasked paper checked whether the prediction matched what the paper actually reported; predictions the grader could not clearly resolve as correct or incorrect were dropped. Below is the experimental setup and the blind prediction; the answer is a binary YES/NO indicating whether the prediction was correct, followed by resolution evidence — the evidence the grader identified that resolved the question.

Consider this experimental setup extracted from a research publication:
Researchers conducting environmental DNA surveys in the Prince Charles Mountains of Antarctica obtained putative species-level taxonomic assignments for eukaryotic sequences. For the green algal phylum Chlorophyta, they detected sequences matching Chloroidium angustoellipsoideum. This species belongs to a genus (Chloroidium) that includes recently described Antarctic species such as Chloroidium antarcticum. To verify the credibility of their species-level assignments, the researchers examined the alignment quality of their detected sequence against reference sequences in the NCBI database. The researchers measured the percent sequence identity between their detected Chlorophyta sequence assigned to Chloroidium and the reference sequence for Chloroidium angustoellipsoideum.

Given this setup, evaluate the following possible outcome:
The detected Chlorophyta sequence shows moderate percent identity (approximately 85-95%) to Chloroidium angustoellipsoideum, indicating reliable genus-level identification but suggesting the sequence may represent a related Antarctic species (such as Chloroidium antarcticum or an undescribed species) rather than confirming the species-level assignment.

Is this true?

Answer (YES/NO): NO